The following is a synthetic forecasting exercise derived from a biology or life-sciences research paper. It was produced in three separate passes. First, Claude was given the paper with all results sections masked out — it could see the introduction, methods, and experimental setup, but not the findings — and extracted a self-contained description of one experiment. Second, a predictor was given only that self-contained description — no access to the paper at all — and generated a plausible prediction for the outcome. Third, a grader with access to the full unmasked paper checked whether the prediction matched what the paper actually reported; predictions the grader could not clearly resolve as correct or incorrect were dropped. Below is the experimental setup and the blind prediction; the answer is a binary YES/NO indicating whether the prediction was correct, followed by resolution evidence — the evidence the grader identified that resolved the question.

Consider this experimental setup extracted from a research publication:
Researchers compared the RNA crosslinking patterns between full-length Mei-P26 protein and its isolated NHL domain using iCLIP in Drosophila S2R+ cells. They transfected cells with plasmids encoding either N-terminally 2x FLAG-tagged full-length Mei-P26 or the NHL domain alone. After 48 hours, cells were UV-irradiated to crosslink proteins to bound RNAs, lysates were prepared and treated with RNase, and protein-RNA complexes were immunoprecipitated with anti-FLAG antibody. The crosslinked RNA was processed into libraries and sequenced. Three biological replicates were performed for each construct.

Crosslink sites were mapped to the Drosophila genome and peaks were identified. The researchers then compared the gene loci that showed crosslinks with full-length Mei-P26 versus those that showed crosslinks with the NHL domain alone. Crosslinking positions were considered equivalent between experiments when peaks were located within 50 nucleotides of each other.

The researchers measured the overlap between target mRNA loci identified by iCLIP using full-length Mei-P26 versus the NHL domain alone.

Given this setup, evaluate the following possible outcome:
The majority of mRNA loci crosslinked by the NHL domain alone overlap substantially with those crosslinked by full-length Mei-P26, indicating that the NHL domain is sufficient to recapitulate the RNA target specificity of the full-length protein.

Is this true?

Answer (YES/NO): NO